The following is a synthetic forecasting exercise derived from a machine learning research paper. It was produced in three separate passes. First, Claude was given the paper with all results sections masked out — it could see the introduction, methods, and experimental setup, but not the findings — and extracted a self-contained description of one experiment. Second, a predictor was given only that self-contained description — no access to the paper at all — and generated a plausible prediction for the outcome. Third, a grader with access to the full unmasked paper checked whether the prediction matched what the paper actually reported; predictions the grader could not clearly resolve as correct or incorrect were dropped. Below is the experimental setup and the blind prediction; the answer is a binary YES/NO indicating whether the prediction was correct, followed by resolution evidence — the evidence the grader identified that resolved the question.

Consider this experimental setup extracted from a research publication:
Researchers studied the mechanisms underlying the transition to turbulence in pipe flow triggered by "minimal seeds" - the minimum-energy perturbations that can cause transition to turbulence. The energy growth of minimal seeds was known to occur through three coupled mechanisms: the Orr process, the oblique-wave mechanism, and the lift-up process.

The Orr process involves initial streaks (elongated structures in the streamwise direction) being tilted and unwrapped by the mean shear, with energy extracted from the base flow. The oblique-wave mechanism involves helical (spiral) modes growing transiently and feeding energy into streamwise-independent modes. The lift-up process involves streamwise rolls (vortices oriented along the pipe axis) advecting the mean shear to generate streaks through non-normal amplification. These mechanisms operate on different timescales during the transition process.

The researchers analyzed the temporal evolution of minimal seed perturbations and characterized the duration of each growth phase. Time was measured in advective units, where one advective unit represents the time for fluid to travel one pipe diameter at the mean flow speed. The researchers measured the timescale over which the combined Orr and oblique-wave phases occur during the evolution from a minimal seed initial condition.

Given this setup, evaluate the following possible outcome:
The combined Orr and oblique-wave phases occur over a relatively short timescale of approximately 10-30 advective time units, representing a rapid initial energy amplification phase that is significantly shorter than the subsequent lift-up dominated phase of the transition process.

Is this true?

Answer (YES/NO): NO